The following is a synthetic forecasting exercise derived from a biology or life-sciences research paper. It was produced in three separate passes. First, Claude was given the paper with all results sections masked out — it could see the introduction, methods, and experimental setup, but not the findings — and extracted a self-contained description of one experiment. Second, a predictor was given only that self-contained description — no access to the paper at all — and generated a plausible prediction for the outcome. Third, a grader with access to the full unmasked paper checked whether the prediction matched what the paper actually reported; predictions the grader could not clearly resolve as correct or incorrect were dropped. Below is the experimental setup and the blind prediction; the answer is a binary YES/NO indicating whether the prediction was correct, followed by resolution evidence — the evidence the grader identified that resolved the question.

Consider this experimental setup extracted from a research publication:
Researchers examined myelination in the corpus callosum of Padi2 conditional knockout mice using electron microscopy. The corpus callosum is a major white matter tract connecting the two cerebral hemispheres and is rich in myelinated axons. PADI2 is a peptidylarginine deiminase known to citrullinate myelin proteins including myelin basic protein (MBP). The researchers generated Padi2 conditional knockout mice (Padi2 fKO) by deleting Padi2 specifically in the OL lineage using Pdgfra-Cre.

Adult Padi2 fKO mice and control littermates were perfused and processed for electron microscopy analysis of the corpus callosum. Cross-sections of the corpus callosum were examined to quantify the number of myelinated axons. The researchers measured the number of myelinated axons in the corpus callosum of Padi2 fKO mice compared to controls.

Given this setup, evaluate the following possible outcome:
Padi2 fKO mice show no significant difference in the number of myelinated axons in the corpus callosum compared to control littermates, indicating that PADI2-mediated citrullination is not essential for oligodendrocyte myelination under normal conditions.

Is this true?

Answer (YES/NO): NO